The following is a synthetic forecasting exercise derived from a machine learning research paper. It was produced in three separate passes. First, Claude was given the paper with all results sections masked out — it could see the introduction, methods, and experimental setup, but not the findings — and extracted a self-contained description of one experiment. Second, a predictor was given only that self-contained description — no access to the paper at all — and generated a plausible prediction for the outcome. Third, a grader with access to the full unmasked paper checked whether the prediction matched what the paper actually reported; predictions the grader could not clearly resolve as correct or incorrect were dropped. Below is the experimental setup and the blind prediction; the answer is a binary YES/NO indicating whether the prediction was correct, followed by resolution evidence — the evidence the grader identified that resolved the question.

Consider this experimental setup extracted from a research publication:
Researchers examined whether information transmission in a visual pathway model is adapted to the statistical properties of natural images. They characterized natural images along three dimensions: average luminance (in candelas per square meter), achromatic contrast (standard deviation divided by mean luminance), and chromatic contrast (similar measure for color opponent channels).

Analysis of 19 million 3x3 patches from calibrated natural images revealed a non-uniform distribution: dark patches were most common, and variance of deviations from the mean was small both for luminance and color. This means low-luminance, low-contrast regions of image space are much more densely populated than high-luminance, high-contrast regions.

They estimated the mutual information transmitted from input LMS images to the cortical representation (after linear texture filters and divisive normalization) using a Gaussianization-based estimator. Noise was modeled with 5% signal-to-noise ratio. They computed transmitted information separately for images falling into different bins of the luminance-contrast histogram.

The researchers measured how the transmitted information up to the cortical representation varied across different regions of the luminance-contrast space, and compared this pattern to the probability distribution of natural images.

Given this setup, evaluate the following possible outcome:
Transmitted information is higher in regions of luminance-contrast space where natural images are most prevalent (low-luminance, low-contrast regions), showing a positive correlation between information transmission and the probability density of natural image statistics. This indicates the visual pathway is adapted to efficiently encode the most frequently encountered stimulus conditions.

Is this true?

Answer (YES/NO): YES